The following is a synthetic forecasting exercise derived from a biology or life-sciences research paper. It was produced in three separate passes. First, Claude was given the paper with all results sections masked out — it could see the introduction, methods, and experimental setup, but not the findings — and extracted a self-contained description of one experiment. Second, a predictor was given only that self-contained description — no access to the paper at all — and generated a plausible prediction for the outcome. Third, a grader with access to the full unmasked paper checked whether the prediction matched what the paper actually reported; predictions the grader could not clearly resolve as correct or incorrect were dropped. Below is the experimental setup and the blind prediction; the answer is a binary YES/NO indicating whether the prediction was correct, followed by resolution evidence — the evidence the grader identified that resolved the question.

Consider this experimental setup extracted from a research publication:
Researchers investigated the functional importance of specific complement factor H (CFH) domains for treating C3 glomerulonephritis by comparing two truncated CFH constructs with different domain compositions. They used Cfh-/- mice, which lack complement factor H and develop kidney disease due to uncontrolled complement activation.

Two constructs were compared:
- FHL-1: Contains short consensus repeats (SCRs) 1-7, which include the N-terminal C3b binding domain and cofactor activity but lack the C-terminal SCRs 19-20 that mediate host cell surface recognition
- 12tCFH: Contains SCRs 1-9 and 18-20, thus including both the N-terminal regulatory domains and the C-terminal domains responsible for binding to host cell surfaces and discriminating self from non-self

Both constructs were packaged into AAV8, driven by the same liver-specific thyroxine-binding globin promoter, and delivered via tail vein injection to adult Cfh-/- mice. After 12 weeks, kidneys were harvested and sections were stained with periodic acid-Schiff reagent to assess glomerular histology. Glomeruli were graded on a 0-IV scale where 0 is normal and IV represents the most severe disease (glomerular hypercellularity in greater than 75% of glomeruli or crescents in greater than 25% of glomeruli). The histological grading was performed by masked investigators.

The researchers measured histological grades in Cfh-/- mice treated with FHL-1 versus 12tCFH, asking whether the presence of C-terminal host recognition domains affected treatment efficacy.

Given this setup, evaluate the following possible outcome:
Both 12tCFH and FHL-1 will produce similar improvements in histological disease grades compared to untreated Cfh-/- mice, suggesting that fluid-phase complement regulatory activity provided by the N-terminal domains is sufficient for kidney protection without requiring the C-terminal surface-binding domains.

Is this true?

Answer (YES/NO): NO